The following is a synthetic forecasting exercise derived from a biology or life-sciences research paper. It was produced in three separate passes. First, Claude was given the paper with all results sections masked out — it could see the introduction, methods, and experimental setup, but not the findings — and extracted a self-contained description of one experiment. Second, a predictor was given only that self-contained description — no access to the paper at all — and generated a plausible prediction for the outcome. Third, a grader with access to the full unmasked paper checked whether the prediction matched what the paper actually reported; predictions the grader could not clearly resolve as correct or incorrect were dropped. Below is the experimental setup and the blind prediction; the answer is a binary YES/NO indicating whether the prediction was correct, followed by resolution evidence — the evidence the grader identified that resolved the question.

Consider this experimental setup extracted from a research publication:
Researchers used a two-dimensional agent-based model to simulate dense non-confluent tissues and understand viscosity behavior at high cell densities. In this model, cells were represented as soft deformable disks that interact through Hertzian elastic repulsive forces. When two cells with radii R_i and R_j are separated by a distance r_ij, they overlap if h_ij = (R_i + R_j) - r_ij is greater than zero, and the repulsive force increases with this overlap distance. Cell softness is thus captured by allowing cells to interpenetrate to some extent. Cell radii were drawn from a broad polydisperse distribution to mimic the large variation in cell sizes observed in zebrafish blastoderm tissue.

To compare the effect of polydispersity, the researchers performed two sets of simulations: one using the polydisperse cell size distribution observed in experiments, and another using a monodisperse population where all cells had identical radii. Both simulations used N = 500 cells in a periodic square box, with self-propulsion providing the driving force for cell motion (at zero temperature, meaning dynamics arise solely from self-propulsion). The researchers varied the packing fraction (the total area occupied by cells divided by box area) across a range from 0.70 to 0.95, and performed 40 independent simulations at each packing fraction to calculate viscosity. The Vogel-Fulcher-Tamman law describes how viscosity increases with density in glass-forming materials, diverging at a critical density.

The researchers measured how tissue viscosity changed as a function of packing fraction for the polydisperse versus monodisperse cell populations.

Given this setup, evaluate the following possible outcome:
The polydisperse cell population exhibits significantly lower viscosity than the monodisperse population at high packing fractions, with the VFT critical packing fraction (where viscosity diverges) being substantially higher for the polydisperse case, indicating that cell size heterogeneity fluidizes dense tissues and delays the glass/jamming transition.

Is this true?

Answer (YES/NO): NO